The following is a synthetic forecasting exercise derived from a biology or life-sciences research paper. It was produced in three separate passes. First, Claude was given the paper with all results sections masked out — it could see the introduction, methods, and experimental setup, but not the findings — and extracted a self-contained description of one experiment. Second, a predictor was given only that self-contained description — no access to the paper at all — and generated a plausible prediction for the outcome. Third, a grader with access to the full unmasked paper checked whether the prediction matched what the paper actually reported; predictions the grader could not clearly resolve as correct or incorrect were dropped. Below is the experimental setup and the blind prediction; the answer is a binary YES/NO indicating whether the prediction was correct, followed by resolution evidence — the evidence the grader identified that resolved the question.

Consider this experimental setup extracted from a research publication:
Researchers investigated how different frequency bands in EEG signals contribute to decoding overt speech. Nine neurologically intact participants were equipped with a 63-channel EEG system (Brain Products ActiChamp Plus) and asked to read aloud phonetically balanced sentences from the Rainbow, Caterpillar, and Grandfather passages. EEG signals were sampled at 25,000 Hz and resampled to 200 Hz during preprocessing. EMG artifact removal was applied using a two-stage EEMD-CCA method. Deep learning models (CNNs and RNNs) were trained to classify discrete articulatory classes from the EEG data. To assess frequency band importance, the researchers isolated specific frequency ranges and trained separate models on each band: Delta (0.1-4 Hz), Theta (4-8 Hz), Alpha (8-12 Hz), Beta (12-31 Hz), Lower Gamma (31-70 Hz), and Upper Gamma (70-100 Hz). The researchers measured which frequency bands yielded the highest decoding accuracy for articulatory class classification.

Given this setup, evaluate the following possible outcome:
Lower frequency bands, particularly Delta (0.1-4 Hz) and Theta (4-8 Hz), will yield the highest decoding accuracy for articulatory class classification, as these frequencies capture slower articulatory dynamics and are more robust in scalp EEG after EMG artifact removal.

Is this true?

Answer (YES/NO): NO